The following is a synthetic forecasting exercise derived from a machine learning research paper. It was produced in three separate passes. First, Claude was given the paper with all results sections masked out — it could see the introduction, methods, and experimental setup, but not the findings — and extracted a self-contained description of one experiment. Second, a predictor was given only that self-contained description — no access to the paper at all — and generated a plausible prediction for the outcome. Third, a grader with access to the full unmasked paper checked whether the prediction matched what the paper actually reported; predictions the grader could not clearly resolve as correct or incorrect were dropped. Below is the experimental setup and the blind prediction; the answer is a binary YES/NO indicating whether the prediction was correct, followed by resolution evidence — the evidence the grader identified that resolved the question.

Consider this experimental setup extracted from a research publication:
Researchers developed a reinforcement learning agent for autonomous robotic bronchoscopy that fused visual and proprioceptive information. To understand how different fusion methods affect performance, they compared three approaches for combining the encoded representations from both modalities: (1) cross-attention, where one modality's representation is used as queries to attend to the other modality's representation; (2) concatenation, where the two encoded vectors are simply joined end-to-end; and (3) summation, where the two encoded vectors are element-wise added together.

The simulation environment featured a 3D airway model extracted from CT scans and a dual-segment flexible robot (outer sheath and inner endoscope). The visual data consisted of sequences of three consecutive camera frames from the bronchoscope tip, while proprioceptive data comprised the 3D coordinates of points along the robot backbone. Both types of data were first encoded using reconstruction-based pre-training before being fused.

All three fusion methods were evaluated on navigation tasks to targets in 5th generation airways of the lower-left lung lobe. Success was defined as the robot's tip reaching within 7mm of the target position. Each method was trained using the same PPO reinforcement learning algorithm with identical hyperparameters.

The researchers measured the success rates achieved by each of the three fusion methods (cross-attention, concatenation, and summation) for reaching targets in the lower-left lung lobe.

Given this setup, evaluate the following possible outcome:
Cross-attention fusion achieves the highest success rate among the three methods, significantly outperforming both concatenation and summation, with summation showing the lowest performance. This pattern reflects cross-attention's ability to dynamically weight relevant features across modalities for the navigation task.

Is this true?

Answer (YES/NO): YES